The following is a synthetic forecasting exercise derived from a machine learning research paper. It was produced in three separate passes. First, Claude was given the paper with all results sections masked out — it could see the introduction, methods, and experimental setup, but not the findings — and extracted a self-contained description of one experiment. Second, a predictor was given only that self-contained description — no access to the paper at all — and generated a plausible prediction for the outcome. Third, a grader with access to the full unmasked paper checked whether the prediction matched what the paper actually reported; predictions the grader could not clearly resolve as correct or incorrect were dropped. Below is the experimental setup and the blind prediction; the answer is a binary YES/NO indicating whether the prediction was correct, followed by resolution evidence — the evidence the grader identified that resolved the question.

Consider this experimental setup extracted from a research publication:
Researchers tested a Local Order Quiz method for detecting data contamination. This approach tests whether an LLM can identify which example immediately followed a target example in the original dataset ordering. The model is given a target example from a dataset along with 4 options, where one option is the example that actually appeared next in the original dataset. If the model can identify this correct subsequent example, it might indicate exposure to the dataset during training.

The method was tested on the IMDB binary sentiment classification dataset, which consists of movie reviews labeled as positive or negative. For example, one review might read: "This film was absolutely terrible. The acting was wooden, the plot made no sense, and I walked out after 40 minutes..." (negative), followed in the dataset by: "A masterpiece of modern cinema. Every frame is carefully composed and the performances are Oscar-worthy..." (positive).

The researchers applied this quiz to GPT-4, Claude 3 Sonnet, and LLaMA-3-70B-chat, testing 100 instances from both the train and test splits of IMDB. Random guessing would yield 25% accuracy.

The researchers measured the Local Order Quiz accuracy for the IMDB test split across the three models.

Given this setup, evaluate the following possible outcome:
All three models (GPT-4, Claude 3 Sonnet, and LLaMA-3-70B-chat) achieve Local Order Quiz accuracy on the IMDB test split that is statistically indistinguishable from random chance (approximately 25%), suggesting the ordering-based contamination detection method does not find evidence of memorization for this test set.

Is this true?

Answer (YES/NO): NO